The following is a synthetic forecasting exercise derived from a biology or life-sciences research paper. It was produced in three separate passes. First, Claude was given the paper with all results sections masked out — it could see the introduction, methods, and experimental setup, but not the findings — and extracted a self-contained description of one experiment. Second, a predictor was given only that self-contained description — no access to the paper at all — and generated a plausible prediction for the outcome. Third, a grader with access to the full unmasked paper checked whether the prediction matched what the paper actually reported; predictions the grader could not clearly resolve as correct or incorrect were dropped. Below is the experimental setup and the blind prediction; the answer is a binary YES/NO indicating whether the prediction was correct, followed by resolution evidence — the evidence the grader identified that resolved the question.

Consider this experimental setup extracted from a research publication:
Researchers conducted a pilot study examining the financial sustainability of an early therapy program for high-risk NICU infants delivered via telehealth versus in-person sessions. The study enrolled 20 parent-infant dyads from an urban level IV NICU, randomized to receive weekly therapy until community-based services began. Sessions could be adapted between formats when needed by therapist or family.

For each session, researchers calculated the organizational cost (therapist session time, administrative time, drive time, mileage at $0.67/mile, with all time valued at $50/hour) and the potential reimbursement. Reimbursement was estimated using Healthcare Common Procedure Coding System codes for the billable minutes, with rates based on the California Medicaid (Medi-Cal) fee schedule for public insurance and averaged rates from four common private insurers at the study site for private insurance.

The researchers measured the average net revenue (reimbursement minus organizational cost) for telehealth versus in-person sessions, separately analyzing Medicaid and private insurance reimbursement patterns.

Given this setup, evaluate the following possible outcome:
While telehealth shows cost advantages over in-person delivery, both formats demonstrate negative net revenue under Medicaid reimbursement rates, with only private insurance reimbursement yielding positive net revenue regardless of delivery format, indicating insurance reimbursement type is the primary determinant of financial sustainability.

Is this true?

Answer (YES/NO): NO